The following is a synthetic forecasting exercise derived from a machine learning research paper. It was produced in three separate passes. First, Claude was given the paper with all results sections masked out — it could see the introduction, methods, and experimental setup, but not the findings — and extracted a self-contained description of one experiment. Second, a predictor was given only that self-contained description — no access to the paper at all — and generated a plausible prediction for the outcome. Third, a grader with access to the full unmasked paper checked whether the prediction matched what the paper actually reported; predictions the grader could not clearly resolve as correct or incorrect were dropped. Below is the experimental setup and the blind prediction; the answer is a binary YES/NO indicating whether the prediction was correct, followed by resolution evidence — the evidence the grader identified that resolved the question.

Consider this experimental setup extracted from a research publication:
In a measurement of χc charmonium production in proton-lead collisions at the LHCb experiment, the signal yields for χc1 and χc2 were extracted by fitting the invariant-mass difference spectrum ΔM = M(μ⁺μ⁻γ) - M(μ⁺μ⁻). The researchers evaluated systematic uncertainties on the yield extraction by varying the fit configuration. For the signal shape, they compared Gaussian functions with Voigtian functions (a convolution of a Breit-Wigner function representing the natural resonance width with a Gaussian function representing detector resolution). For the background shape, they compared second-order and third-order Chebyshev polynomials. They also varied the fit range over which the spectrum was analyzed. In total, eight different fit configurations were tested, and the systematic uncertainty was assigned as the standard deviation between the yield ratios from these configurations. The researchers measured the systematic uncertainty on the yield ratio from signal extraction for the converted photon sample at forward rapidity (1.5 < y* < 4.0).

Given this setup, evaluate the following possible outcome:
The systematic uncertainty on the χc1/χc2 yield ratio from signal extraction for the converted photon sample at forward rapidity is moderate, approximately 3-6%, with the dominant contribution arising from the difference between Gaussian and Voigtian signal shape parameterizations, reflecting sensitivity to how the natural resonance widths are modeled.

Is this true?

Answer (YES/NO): NO